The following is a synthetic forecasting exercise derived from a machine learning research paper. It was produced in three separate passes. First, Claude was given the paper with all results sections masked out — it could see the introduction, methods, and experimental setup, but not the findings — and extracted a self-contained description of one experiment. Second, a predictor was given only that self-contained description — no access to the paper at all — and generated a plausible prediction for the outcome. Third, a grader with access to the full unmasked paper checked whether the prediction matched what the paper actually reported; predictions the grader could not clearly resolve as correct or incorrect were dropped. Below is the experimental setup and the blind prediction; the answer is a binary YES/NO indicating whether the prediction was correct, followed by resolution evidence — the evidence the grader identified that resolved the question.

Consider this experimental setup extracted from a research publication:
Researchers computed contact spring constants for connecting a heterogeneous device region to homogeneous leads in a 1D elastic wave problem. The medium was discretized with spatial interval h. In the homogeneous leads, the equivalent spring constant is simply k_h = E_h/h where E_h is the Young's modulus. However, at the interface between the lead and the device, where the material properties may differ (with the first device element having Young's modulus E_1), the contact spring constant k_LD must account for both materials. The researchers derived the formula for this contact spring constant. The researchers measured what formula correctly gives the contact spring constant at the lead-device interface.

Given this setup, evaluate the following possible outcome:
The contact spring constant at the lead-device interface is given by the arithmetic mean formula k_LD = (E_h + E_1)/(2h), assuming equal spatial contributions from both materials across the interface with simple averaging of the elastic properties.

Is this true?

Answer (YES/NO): NO